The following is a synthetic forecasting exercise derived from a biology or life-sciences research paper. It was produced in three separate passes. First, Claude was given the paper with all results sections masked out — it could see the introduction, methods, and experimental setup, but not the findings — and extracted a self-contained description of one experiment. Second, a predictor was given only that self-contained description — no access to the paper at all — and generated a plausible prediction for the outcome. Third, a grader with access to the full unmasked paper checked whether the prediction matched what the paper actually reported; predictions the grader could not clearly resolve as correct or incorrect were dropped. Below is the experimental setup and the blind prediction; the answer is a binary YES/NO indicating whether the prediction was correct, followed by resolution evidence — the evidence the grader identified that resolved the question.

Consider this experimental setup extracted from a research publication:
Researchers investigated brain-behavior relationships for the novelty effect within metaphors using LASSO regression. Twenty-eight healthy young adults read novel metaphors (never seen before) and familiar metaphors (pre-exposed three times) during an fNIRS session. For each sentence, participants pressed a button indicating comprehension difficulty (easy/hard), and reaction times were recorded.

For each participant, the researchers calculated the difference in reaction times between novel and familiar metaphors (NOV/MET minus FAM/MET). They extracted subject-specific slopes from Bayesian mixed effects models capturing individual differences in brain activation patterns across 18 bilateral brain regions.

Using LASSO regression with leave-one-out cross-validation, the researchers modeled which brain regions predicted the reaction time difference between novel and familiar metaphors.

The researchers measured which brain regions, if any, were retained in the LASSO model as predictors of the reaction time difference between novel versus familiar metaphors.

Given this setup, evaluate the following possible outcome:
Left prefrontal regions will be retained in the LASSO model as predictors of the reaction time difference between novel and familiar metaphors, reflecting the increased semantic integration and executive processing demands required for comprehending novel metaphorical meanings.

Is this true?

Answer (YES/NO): NO